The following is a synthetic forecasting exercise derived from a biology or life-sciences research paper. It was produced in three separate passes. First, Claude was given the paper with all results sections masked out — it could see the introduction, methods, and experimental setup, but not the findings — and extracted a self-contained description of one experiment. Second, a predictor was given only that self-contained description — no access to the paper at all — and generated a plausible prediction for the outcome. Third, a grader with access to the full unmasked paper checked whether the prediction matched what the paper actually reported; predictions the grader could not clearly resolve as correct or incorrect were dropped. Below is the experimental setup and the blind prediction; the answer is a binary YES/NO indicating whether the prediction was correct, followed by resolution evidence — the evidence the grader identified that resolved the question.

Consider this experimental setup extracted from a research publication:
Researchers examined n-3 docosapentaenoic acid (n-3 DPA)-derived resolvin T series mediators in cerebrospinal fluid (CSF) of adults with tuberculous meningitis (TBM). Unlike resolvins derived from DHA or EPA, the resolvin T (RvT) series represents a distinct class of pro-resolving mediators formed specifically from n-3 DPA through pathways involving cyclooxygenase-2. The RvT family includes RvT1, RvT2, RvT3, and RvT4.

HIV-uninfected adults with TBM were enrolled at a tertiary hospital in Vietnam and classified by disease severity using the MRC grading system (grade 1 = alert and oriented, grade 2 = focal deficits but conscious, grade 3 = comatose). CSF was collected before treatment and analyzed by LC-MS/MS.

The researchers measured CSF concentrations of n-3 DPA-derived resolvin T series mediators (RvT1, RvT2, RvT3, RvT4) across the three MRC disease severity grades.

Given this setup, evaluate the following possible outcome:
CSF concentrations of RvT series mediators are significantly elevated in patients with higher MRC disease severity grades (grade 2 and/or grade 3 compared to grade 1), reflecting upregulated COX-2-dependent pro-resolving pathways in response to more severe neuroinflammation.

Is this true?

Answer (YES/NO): NO